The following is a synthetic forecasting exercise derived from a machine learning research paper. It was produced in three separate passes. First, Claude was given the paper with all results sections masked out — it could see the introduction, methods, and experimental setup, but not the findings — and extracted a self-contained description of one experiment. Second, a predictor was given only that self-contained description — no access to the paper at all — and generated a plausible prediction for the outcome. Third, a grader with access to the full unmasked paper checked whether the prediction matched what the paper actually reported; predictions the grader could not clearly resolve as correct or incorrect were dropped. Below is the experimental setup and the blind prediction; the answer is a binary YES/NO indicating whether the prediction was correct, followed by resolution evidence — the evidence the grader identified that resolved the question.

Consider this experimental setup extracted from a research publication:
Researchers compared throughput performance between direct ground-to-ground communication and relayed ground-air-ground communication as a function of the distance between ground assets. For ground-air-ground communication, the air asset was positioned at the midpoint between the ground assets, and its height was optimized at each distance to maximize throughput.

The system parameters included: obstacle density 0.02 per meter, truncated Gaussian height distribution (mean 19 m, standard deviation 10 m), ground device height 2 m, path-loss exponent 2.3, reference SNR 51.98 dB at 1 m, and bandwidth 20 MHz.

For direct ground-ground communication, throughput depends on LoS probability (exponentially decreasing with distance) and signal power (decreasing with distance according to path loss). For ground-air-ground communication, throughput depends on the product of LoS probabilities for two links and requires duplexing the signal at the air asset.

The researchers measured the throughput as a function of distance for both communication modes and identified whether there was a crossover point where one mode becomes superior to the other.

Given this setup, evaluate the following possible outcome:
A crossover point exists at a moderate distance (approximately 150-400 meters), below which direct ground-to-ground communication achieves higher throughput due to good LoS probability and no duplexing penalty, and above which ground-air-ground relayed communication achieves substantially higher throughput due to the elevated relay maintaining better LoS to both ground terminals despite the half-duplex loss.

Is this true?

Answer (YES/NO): NO